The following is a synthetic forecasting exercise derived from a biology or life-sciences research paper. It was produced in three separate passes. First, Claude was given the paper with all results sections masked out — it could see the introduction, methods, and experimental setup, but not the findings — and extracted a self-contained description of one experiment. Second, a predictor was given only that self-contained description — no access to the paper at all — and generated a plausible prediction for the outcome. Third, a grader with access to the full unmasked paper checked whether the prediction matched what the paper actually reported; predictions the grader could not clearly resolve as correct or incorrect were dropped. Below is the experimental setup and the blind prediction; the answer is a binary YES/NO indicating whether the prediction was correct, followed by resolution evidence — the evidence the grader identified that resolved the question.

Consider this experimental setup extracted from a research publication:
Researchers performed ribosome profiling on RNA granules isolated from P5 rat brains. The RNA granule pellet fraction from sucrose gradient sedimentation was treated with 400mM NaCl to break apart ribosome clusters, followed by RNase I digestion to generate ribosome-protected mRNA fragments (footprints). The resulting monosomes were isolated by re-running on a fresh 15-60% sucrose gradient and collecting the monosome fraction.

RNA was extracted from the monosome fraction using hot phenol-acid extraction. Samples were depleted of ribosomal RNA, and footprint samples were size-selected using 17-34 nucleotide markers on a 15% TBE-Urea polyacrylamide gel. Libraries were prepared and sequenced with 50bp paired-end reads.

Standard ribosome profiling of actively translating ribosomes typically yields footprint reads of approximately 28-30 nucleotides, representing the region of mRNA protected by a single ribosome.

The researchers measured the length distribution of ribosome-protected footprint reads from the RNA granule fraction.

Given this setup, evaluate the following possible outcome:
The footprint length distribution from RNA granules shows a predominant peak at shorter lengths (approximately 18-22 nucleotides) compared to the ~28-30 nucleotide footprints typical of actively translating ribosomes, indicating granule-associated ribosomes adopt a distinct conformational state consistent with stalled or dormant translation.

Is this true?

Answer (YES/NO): NO